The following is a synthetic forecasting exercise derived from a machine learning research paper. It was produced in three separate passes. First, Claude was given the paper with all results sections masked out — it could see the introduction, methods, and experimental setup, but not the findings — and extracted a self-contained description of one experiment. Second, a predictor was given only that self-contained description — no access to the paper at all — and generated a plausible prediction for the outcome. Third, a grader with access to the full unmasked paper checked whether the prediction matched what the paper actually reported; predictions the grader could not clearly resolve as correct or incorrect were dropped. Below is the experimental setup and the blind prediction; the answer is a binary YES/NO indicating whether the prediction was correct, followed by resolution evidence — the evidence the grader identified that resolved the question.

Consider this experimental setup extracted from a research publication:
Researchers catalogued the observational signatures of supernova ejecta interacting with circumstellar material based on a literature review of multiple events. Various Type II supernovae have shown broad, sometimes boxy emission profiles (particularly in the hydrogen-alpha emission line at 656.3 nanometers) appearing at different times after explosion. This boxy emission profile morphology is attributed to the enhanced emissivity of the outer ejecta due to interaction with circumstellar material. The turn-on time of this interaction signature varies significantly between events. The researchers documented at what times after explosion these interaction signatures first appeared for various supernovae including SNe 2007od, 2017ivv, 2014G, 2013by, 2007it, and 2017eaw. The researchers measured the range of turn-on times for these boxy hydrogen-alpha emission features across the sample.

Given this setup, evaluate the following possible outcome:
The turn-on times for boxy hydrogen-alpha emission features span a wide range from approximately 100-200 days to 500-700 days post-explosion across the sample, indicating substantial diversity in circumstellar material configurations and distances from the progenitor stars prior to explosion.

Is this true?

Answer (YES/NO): NO